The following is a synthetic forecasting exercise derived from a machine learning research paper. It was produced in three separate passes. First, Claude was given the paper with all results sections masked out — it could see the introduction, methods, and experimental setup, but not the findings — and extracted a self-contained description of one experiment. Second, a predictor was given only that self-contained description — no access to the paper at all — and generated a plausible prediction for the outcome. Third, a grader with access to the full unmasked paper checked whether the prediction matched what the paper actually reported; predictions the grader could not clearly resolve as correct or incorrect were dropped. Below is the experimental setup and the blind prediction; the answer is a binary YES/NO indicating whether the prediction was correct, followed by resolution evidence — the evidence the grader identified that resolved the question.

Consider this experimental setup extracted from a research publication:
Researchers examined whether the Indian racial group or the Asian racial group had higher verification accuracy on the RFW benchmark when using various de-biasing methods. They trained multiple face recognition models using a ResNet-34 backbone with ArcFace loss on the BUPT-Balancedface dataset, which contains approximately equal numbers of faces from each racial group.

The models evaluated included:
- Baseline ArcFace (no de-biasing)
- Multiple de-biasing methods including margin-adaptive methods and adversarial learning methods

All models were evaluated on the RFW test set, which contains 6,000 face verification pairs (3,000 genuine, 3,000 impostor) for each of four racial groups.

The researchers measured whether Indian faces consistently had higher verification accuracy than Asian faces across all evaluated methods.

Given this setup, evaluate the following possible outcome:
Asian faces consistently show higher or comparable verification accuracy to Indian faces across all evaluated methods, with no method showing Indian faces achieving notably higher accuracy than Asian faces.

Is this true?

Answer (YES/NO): NO